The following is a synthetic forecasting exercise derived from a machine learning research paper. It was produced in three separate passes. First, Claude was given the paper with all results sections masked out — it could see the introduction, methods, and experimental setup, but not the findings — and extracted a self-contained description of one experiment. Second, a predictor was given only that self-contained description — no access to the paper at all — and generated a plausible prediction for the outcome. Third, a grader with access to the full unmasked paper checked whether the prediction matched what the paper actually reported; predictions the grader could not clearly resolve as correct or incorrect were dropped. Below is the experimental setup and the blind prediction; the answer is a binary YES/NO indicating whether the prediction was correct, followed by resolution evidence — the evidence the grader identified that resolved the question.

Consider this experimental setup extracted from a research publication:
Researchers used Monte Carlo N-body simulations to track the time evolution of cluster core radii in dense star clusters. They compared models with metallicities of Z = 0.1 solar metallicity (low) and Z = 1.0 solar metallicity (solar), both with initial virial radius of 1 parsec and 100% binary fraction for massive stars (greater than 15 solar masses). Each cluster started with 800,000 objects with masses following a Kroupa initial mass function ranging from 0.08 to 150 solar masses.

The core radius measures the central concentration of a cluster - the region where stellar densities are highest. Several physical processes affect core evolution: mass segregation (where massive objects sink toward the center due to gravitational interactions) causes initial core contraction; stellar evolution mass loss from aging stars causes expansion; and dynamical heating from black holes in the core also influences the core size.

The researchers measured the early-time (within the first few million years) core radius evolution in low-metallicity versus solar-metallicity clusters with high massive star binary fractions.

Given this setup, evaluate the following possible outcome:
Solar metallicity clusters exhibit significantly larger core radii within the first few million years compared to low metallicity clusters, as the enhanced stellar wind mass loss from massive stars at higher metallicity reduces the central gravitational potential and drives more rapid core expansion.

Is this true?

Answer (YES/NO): NO